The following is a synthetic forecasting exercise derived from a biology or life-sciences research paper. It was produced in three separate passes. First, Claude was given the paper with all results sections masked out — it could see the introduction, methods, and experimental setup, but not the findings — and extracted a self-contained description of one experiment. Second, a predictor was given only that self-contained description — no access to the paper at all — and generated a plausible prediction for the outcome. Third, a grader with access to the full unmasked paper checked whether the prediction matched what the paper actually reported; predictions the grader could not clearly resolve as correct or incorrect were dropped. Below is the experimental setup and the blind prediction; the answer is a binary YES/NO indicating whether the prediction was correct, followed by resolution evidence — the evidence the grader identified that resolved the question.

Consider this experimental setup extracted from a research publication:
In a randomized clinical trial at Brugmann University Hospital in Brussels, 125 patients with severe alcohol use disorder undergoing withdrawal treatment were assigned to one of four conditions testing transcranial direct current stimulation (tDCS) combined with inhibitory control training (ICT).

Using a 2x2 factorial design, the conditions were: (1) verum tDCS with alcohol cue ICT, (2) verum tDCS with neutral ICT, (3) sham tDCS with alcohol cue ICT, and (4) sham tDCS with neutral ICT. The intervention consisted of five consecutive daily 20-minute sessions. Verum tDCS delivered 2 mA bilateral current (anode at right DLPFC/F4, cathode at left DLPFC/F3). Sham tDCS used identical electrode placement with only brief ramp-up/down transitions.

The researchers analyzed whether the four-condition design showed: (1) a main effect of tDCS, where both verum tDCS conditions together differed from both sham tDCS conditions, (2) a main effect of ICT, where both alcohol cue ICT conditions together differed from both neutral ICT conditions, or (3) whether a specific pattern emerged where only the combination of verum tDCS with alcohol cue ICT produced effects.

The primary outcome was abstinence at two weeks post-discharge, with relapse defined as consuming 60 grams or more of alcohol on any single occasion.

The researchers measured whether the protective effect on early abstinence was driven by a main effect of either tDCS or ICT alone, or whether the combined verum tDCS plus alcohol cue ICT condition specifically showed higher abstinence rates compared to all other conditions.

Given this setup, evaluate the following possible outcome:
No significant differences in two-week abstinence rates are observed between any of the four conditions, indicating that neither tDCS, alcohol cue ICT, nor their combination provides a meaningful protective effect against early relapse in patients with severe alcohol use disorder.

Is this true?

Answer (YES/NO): NO